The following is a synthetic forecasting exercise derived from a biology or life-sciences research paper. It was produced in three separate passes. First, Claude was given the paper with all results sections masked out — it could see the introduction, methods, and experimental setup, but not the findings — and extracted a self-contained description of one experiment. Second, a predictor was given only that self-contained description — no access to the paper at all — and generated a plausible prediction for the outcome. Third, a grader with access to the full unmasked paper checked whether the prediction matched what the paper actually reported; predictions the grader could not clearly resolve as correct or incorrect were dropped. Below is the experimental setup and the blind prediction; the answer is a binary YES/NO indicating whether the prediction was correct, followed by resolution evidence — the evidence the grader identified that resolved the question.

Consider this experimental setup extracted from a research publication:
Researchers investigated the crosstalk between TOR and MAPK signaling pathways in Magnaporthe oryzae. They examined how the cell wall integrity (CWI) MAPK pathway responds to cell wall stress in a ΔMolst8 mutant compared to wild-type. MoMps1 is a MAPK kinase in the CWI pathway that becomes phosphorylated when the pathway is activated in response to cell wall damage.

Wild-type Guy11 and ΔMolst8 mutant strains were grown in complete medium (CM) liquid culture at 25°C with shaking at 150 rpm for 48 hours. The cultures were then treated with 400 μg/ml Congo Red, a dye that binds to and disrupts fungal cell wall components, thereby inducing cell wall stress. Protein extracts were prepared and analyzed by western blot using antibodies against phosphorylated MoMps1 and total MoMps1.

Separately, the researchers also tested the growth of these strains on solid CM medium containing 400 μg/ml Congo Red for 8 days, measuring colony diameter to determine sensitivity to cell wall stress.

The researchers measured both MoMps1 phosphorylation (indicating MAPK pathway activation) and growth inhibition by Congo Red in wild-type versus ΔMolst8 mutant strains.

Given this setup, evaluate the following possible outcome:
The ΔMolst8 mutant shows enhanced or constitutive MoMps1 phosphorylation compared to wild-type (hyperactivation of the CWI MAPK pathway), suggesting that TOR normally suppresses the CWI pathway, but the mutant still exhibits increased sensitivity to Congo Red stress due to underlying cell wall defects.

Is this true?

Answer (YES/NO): YES